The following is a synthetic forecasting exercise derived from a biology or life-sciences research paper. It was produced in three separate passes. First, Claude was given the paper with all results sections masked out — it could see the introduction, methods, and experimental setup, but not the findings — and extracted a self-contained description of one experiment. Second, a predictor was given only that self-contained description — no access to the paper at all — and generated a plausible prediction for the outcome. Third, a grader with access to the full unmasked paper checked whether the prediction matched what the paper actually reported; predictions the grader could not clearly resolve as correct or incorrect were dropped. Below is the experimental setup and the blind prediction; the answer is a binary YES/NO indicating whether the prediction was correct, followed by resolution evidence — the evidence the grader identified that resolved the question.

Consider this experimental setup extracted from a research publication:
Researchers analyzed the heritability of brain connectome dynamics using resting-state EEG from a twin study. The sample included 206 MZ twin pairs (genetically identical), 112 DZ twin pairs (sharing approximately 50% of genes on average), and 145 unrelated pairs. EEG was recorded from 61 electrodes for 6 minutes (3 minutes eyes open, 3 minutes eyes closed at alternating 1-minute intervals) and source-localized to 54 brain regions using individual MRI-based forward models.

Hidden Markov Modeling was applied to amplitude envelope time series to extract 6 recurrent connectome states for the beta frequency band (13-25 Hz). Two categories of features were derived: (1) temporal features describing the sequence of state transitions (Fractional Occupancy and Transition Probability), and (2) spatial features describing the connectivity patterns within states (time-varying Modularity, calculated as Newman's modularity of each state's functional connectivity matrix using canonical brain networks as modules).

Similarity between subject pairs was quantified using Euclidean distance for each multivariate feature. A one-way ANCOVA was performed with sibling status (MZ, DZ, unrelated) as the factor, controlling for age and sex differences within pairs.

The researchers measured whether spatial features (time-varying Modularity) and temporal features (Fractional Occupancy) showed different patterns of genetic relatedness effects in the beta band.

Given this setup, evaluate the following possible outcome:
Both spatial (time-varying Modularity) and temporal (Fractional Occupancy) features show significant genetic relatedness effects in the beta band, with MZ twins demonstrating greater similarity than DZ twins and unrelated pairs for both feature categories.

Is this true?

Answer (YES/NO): NO